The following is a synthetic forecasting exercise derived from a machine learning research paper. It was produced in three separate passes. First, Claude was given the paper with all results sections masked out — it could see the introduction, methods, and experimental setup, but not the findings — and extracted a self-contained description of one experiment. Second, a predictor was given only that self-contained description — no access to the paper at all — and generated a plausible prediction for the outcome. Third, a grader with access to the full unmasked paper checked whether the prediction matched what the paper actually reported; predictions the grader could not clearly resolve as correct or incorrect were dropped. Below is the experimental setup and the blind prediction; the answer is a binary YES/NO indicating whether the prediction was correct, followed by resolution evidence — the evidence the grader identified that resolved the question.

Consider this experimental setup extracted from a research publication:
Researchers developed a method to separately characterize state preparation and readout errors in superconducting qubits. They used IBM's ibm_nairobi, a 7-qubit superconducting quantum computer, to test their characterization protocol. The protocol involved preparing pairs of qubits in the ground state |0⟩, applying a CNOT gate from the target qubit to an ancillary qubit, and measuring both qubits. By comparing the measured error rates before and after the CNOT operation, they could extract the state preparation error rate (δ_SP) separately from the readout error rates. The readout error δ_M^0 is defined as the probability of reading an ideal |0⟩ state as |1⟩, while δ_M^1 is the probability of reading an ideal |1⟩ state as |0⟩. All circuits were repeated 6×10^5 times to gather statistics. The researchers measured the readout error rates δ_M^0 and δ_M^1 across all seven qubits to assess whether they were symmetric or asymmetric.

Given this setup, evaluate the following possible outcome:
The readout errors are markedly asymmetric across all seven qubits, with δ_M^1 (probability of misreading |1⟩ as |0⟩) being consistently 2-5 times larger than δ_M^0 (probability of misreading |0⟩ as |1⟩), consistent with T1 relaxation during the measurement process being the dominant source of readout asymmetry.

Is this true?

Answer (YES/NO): NO